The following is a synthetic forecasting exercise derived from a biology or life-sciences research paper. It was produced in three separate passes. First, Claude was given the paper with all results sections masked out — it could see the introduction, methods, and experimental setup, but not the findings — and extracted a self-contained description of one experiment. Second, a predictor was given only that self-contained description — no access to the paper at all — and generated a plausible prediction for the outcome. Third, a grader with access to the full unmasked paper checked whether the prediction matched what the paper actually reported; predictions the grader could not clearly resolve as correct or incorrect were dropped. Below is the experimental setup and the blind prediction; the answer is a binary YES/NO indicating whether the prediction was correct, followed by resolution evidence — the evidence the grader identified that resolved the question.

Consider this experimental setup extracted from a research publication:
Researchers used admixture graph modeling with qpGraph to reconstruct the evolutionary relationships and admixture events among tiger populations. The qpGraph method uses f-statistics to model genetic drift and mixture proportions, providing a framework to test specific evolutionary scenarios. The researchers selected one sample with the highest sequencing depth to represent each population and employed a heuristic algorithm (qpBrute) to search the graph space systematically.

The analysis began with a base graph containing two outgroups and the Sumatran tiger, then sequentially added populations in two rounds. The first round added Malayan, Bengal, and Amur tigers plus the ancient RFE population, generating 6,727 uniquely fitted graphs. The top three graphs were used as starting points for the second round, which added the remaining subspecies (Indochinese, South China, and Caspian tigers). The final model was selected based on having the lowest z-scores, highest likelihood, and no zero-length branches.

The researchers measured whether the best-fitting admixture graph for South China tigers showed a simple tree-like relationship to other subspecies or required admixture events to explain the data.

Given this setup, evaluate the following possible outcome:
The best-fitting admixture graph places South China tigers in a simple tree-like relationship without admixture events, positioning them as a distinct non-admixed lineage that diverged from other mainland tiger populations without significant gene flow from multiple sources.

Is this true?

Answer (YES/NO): YES